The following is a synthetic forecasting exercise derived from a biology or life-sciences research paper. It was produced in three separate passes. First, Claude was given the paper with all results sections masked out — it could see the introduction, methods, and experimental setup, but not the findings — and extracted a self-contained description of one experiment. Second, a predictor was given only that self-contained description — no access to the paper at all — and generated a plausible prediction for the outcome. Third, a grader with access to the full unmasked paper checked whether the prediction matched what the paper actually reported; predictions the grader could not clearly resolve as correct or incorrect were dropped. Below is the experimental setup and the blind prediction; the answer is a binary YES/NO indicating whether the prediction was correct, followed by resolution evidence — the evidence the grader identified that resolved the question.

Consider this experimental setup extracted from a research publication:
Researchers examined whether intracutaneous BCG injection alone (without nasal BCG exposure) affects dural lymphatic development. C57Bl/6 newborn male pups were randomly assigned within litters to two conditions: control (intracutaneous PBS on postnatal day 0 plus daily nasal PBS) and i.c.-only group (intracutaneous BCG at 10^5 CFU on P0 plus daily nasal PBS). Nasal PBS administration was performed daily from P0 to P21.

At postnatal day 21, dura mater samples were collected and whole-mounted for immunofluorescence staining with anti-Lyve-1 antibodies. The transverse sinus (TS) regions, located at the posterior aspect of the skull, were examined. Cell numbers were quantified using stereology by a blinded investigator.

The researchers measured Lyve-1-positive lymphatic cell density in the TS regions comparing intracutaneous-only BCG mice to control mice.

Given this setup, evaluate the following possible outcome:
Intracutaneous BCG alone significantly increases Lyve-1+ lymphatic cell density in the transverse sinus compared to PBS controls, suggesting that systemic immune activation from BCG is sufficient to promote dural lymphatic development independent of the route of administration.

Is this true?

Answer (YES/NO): NO